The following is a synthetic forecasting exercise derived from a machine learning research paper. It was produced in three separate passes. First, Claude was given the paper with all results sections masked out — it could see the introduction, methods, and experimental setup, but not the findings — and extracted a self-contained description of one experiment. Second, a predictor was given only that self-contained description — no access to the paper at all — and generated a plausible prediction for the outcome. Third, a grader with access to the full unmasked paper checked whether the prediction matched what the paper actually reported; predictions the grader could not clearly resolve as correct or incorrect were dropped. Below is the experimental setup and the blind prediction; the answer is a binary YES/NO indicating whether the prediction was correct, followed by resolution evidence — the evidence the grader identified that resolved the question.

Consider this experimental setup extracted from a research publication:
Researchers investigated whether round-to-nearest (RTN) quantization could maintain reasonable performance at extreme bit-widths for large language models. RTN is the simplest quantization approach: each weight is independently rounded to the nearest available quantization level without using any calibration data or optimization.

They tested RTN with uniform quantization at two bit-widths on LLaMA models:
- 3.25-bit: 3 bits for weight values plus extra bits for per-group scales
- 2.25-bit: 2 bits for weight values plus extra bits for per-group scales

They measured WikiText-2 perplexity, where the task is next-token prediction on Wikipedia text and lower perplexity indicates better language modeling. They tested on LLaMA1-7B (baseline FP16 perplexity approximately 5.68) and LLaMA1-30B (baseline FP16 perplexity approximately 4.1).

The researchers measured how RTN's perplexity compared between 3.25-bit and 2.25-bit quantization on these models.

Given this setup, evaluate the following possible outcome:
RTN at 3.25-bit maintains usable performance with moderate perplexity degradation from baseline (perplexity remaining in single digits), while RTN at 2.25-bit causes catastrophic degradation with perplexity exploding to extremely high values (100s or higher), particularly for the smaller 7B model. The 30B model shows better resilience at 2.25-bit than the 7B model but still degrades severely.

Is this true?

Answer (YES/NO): YES